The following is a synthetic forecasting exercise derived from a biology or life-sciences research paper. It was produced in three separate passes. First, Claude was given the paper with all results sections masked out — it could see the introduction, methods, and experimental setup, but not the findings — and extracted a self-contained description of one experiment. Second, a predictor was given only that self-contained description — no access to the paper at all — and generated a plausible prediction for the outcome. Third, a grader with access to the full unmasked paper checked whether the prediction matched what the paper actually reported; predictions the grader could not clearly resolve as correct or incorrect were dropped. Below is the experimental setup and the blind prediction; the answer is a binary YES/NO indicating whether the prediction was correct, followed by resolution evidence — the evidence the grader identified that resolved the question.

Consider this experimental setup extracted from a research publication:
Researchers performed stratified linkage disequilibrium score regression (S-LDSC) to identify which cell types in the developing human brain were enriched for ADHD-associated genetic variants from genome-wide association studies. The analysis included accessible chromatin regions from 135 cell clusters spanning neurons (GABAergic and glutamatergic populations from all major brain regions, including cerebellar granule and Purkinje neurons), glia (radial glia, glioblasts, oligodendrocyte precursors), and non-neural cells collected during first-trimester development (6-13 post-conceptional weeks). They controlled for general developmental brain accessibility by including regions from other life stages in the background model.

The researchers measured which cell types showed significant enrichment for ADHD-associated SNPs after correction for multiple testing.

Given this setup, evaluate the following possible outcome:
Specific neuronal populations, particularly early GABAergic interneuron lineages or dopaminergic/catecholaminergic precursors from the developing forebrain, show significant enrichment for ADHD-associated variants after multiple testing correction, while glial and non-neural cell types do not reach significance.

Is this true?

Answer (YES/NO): NO